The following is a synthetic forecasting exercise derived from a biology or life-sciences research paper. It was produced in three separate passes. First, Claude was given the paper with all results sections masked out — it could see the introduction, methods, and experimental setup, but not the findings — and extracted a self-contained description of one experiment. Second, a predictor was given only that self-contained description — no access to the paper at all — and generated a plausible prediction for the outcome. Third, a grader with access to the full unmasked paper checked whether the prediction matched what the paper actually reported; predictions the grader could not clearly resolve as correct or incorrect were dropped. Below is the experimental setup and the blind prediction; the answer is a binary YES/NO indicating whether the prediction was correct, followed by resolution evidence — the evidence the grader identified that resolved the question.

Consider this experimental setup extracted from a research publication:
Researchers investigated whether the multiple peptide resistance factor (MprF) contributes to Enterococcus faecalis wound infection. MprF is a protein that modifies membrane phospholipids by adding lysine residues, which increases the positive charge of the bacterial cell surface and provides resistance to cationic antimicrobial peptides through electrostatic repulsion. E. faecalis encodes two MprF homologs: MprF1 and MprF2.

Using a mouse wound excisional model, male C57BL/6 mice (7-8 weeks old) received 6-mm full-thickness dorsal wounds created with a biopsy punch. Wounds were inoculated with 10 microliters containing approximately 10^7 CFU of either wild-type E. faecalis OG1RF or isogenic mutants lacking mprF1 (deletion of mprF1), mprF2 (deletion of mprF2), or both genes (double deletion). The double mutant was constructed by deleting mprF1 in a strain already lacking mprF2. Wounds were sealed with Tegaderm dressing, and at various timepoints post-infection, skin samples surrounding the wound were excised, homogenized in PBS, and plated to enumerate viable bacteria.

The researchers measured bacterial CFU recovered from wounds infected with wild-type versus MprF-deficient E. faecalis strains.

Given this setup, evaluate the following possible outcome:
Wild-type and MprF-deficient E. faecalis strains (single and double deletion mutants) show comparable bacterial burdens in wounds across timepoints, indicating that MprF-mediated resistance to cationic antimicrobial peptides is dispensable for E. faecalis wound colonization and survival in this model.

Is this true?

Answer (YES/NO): NO